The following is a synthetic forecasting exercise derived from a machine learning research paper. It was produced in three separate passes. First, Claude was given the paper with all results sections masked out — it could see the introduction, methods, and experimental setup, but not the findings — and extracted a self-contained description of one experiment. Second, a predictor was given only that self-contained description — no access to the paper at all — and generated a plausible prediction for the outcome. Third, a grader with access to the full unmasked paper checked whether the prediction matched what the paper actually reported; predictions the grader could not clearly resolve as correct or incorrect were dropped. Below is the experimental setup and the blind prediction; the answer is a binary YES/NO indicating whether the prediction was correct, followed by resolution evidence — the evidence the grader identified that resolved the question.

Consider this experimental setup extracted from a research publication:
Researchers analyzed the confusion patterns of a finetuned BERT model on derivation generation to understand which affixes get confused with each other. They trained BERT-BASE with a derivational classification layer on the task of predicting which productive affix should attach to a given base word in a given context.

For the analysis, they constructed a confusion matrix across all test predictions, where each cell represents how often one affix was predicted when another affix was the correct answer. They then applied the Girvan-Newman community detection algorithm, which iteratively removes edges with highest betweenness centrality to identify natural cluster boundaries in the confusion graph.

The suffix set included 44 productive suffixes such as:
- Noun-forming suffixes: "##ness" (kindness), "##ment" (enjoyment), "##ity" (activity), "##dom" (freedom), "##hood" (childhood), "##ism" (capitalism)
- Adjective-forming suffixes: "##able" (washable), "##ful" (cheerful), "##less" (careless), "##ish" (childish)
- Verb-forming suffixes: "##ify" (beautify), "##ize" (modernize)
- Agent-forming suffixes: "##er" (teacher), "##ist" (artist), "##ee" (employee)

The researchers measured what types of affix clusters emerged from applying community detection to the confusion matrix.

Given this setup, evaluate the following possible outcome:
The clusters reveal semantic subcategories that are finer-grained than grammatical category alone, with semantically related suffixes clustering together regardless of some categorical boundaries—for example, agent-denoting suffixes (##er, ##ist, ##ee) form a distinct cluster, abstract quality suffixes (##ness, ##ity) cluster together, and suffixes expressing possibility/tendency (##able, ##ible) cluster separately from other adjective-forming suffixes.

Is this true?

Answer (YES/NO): NO